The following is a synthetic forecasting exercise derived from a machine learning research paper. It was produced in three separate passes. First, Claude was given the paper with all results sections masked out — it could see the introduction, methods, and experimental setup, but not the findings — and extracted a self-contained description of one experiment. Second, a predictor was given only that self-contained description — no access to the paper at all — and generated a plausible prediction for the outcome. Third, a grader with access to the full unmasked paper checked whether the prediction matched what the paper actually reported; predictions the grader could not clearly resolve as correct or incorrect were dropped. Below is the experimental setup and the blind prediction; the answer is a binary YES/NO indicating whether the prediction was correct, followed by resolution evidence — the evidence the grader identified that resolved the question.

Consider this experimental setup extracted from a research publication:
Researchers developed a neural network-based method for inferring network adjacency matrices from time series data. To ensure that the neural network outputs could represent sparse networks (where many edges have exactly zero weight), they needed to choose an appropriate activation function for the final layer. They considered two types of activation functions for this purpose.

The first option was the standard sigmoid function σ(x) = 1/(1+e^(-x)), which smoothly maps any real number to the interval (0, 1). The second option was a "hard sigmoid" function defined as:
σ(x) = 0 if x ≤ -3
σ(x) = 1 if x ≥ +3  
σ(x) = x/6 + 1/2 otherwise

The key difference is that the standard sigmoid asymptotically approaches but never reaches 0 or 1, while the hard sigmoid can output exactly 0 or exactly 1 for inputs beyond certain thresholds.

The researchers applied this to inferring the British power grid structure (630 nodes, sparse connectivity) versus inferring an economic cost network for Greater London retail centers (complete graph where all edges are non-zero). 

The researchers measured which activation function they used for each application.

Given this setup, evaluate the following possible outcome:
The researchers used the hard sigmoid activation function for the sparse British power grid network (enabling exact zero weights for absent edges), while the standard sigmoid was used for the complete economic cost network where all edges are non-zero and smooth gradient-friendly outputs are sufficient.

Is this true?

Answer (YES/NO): YES